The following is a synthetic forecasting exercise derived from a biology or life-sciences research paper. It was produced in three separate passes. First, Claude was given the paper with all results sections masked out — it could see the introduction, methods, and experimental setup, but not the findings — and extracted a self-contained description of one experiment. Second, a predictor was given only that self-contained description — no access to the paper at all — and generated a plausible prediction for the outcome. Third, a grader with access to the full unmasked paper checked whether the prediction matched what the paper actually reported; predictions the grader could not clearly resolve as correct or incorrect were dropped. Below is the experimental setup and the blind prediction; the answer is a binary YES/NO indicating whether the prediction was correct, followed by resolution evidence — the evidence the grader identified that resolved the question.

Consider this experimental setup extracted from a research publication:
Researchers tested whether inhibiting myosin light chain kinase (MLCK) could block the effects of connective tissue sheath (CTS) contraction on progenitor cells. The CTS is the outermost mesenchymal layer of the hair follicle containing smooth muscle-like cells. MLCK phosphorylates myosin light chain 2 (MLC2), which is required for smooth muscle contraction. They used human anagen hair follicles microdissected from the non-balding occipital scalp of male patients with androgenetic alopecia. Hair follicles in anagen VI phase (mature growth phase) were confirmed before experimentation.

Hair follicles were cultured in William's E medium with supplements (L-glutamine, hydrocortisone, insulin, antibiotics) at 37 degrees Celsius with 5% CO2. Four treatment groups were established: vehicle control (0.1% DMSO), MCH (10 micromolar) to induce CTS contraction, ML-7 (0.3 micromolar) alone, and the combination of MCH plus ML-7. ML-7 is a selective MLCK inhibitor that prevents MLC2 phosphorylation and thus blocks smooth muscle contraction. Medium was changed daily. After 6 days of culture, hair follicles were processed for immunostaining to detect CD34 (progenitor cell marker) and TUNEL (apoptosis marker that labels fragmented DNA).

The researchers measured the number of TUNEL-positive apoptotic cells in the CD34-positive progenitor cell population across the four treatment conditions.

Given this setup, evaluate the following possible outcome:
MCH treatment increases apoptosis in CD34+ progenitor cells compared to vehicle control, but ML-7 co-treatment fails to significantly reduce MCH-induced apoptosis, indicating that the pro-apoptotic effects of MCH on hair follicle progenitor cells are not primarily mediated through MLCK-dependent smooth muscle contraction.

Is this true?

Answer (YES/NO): NO